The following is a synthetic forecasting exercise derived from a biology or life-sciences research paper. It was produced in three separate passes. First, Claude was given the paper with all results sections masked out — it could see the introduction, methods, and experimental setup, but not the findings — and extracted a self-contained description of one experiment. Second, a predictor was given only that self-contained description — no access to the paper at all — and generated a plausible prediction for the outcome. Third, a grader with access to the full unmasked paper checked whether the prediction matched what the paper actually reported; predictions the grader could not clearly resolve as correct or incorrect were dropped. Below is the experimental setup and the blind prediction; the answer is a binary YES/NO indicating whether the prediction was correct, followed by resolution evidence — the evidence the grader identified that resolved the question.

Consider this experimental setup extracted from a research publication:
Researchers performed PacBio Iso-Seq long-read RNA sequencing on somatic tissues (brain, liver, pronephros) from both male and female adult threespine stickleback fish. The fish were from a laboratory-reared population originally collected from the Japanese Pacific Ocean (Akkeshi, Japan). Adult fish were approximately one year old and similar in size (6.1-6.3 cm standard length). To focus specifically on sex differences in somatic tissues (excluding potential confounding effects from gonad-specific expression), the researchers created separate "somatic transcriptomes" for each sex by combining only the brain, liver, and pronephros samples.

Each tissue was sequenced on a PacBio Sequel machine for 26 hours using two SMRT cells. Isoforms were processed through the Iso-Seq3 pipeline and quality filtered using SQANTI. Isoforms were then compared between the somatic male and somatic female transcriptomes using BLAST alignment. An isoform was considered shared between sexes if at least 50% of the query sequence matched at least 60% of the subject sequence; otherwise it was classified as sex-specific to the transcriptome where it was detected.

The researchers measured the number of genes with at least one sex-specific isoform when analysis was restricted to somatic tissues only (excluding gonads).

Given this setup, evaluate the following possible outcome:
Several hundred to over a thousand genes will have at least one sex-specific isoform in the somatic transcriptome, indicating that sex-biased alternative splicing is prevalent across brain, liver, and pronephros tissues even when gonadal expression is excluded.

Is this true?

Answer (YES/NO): YES